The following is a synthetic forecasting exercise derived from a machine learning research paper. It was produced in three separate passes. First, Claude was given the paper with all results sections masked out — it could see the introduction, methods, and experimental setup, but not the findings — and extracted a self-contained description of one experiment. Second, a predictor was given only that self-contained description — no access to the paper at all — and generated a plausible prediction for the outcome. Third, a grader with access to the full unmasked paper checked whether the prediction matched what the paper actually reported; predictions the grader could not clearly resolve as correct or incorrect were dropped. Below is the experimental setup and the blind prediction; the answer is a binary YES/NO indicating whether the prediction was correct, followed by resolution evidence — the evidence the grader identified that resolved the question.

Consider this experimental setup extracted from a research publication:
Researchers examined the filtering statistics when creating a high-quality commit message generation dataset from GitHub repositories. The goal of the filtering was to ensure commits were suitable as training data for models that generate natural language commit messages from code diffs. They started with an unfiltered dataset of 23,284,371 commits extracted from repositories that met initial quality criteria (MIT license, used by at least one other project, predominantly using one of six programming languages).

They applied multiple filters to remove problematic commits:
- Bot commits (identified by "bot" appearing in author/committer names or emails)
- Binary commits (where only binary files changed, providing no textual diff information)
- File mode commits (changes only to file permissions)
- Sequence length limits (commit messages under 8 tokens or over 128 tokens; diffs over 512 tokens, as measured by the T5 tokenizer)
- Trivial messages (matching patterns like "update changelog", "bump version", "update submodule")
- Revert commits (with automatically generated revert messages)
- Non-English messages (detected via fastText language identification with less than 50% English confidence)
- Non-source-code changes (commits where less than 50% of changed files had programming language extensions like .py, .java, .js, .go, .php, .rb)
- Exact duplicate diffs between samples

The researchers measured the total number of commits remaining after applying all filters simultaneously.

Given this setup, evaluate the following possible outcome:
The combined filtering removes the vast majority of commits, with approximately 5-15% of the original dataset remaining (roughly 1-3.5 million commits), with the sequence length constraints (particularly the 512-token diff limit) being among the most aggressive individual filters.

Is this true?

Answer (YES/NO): YES